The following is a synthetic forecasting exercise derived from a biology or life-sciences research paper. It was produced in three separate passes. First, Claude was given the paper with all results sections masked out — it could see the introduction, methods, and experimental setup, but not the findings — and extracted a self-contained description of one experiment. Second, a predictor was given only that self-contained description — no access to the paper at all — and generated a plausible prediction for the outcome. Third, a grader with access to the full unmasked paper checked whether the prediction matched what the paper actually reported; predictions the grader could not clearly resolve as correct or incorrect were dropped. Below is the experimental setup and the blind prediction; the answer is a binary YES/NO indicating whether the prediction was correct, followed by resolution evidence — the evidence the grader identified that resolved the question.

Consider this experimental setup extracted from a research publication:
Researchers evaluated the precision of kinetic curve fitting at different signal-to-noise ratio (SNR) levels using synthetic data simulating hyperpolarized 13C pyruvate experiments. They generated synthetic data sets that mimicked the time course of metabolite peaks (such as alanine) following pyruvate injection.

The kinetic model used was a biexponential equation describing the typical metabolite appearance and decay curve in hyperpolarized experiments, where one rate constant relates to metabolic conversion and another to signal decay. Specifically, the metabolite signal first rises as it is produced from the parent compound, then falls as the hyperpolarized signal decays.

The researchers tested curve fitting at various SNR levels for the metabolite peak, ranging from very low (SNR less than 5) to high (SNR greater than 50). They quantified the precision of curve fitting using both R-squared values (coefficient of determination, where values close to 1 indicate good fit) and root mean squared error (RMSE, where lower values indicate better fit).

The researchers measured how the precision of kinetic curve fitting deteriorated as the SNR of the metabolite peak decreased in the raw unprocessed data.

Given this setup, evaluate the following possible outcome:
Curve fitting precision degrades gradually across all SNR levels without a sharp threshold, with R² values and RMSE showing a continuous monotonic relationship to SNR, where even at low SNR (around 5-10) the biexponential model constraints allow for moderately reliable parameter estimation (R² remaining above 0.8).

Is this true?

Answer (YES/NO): NO